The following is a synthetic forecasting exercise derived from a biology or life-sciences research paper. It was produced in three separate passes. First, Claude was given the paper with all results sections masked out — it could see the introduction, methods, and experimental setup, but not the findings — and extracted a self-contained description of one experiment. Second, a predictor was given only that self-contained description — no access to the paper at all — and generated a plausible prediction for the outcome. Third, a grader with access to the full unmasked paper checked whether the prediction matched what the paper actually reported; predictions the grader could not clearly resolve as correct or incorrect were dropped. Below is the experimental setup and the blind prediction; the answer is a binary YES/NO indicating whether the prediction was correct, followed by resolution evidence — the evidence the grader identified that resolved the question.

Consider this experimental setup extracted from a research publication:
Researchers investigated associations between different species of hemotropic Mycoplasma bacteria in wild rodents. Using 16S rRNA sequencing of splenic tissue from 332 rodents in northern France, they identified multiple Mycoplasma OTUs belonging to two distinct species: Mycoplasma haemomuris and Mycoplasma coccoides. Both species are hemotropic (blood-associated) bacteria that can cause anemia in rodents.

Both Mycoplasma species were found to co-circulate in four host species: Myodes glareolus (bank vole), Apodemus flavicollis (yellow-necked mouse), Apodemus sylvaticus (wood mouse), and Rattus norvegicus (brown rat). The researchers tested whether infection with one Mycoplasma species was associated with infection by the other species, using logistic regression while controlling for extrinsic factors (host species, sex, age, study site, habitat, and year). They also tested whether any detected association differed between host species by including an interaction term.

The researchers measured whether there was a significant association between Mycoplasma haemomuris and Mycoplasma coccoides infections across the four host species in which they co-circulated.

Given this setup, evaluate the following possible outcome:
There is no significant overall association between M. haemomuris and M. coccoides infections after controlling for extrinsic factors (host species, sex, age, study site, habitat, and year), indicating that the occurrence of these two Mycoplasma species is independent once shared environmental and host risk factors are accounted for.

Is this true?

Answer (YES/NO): NO